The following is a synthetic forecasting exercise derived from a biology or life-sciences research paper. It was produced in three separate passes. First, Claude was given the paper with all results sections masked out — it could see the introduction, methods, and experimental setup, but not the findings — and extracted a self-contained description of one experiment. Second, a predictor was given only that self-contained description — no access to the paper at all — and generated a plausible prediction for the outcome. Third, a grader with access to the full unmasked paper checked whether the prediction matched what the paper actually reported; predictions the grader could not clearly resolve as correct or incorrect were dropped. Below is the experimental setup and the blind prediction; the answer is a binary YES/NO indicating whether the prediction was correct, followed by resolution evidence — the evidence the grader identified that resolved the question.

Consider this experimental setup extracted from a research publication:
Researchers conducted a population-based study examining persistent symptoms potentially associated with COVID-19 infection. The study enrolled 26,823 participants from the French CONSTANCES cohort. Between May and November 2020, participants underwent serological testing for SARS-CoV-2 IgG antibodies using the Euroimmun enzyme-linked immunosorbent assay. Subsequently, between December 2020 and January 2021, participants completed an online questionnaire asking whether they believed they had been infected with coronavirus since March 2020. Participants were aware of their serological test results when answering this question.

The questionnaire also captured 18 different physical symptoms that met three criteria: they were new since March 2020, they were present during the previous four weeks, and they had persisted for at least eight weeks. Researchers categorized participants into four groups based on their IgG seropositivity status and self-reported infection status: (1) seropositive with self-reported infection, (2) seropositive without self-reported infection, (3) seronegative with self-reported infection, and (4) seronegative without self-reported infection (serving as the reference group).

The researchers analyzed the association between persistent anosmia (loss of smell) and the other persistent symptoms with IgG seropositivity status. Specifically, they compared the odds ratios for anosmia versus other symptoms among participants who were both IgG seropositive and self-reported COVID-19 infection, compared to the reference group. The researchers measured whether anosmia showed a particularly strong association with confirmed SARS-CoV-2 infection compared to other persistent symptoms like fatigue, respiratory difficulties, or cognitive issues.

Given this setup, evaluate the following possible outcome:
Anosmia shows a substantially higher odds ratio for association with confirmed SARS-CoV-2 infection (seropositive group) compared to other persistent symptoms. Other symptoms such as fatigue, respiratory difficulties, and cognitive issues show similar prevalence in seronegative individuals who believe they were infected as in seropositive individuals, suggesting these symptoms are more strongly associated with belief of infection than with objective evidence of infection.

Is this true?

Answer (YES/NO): YES